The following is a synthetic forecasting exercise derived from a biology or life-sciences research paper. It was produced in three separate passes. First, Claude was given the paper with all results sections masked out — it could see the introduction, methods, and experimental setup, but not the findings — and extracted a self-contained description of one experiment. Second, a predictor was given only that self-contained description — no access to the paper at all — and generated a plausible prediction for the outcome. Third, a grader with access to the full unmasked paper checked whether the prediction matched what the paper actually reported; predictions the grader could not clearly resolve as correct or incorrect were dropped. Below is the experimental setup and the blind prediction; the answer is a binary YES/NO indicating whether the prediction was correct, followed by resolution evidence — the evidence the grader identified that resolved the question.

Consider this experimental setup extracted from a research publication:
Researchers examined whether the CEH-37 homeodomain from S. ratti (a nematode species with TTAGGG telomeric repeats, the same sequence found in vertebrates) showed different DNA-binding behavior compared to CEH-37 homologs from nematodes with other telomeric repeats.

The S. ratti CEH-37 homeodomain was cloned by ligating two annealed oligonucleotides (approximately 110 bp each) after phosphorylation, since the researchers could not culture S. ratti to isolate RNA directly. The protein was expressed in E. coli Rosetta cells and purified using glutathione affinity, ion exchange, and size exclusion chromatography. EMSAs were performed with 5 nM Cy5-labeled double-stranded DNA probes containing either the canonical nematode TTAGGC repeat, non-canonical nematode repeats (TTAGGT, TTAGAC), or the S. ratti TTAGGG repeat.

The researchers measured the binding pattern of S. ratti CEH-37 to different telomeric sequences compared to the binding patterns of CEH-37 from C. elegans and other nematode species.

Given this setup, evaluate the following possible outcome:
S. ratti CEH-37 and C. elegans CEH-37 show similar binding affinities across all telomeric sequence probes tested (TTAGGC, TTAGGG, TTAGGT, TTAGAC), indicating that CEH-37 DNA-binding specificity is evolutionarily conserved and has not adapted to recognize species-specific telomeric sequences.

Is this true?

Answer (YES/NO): YES